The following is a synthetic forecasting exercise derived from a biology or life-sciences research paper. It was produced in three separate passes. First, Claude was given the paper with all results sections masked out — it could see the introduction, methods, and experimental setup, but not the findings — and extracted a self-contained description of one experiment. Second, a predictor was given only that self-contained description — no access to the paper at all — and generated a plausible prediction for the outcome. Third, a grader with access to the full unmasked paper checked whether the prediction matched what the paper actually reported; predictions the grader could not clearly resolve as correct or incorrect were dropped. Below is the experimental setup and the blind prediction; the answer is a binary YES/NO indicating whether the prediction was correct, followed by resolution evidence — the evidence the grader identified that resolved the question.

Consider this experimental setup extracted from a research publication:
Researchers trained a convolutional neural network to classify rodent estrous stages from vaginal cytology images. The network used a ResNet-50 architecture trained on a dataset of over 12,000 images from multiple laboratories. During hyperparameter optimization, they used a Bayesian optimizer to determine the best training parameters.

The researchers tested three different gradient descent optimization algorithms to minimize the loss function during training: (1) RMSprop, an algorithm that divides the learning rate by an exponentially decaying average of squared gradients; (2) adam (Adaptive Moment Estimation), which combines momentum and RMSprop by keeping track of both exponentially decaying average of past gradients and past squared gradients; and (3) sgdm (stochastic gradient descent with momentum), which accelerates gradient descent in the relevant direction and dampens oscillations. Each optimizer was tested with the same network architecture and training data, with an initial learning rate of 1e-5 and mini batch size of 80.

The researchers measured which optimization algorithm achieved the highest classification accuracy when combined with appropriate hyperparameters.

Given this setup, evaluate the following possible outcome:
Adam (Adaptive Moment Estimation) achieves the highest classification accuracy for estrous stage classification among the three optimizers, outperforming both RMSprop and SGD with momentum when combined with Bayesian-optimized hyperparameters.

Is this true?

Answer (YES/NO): NO